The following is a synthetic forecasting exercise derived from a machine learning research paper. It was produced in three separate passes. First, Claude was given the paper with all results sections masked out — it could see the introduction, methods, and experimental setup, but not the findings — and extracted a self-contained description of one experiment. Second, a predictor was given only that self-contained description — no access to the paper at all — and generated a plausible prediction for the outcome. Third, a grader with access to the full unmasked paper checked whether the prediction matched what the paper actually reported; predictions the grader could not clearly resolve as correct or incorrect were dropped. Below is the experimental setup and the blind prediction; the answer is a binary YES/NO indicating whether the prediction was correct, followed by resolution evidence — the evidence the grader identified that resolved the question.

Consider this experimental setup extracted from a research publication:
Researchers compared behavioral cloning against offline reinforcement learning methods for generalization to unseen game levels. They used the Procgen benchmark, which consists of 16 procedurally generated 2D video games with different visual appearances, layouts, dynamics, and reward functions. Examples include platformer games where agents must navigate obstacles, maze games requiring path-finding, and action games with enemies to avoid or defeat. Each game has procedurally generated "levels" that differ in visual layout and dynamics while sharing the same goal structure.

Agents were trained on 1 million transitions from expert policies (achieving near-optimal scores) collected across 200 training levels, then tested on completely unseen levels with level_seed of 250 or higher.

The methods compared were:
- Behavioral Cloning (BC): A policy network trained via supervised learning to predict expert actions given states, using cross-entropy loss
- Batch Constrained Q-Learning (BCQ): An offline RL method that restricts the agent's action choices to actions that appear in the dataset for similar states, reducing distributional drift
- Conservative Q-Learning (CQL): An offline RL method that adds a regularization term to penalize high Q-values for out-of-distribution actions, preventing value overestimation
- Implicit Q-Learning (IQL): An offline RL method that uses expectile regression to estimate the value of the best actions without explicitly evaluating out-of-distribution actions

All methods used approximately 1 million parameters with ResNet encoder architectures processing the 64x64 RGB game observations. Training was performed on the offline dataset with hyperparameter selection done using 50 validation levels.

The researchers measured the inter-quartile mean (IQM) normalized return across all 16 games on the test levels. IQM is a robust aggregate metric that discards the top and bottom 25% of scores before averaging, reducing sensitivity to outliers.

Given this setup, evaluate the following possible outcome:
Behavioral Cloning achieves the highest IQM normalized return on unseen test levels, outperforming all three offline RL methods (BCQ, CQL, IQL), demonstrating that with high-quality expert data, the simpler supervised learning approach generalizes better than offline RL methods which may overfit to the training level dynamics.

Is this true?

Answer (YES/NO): YES